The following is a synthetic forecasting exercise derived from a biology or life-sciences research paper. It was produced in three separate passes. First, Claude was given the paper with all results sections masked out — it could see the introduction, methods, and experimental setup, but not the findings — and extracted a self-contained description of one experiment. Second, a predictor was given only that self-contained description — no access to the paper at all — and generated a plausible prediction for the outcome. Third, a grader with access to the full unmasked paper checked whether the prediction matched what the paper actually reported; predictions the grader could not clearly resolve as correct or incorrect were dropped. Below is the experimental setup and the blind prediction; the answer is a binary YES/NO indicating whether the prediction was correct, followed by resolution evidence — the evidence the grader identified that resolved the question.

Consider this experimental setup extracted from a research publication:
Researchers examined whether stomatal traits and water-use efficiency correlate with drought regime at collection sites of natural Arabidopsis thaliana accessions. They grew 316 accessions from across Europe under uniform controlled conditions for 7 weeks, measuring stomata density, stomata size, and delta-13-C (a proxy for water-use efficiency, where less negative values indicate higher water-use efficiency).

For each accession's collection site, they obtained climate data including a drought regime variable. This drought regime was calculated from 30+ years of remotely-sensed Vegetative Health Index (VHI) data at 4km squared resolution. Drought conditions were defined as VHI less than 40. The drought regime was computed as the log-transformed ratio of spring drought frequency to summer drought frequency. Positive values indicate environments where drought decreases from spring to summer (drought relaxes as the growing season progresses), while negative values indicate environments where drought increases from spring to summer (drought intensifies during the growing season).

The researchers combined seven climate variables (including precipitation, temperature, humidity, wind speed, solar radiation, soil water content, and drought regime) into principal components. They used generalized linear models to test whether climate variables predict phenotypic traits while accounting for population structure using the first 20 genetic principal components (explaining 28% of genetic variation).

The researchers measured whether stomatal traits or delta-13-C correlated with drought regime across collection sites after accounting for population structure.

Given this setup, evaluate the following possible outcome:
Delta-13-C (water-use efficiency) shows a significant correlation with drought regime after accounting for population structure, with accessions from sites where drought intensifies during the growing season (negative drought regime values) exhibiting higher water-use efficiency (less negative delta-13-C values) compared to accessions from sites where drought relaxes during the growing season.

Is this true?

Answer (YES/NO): NO